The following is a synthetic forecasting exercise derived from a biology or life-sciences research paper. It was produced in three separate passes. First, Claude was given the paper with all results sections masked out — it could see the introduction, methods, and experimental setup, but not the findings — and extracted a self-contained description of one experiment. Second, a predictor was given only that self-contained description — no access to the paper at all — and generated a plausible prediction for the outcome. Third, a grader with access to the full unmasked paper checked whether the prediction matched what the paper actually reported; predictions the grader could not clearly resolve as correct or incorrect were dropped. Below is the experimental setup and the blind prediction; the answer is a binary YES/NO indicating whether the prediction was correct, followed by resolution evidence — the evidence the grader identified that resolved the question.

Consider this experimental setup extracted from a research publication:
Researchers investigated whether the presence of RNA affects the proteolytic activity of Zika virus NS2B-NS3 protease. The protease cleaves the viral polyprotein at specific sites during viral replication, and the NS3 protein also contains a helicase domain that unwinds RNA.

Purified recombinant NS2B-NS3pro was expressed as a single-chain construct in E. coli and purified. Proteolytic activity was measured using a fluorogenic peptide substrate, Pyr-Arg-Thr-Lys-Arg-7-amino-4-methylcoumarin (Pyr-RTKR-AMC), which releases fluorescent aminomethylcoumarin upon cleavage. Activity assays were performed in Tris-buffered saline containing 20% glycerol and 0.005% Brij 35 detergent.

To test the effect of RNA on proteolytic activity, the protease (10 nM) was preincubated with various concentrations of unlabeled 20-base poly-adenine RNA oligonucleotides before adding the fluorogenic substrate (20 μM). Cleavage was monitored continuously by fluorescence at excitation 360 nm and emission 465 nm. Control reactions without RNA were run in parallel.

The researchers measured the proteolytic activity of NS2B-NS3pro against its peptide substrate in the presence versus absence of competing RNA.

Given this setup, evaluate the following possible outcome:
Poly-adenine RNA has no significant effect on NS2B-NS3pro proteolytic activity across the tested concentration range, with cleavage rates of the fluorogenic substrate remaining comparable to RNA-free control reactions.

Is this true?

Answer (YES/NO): NO